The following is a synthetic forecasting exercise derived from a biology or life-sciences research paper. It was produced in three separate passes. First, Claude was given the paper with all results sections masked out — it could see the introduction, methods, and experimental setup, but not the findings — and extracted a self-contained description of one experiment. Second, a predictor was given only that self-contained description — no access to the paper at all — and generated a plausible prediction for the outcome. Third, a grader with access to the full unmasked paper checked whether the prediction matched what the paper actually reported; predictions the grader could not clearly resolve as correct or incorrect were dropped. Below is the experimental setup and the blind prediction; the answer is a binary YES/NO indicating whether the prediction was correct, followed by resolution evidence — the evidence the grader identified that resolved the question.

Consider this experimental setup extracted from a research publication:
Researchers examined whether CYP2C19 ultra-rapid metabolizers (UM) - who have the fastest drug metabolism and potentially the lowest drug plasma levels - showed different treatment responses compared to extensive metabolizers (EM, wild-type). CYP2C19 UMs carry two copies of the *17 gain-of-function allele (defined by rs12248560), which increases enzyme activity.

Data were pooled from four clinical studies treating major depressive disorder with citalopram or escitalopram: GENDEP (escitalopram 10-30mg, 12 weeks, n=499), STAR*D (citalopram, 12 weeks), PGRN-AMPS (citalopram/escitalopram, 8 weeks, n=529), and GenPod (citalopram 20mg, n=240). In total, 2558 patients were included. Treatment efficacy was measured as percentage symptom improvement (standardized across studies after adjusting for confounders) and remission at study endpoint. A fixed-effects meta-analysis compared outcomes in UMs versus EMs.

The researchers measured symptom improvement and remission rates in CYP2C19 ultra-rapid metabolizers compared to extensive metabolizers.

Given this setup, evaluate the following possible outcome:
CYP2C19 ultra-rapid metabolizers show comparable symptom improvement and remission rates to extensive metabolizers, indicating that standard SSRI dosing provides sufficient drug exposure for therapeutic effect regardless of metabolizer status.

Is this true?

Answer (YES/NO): YES